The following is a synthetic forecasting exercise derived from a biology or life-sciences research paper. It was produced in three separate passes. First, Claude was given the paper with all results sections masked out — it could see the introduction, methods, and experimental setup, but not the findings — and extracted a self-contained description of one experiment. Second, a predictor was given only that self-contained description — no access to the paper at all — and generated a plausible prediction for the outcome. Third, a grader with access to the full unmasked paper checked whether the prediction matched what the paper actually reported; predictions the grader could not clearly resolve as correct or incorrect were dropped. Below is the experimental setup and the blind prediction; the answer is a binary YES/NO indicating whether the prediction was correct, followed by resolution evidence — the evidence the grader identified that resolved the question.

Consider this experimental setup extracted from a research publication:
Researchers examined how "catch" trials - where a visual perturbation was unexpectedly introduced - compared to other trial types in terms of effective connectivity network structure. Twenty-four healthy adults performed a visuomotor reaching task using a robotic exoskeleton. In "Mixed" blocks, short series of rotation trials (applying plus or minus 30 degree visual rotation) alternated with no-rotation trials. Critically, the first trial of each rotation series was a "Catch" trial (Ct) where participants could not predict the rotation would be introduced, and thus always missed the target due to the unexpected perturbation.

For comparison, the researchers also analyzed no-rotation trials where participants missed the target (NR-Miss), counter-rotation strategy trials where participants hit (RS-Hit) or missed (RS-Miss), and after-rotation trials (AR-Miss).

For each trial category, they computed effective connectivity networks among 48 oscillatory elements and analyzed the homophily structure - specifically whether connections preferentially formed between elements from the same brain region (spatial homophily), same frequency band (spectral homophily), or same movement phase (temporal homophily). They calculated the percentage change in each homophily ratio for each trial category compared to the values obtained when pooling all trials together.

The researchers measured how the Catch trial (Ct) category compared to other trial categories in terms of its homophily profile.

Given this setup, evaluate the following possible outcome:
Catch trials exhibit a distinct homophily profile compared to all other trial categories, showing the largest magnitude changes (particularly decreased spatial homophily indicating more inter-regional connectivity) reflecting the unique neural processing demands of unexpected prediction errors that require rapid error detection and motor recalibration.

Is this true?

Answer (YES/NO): NO